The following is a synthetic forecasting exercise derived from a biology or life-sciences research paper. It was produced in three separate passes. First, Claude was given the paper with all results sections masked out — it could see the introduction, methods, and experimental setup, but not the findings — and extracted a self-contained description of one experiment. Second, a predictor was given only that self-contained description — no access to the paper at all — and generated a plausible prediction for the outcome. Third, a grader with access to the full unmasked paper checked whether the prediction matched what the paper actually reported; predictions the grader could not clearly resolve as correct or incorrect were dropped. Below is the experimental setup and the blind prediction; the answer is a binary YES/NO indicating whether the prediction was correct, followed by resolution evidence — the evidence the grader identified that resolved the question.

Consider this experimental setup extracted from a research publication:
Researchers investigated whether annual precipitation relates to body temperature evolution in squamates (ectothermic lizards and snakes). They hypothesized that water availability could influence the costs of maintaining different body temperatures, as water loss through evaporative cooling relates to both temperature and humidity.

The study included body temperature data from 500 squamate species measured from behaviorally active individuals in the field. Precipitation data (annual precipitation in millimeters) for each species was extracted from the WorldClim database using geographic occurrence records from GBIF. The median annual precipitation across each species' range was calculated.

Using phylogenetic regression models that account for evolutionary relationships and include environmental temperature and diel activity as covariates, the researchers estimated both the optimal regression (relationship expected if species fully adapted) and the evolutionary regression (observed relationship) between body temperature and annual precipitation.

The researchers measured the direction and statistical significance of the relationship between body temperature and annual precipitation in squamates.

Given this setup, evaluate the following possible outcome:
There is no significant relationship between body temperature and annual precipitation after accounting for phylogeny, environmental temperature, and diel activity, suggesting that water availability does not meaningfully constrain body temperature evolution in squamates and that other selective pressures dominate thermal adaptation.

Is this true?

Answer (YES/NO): NO